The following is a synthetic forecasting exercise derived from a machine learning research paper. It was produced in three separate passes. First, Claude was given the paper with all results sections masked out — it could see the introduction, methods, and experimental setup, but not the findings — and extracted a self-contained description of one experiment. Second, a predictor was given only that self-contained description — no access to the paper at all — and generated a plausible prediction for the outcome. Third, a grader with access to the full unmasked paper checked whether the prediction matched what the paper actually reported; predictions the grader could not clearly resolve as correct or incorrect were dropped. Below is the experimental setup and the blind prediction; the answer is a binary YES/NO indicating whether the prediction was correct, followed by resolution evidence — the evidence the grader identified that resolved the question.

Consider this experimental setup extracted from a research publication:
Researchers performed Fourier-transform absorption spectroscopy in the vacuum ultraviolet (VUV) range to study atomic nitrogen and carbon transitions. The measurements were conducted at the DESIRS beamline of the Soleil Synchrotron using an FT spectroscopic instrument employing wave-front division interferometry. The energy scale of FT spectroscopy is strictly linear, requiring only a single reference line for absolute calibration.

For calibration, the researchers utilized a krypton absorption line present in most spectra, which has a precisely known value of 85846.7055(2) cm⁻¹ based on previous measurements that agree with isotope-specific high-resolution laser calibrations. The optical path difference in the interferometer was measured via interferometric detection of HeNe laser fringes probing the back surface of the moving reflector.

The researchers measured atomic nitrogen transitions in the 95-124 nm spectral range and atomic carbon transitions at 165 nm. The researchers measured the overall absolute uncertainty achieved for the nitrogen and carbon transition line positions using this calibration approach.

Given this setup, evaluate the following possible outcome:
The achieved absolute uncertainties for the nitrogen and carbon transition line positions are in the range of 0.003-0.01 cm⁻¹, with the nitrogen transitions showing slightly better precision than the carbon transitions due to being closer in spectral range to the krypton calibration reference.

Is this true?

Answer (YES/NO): NO